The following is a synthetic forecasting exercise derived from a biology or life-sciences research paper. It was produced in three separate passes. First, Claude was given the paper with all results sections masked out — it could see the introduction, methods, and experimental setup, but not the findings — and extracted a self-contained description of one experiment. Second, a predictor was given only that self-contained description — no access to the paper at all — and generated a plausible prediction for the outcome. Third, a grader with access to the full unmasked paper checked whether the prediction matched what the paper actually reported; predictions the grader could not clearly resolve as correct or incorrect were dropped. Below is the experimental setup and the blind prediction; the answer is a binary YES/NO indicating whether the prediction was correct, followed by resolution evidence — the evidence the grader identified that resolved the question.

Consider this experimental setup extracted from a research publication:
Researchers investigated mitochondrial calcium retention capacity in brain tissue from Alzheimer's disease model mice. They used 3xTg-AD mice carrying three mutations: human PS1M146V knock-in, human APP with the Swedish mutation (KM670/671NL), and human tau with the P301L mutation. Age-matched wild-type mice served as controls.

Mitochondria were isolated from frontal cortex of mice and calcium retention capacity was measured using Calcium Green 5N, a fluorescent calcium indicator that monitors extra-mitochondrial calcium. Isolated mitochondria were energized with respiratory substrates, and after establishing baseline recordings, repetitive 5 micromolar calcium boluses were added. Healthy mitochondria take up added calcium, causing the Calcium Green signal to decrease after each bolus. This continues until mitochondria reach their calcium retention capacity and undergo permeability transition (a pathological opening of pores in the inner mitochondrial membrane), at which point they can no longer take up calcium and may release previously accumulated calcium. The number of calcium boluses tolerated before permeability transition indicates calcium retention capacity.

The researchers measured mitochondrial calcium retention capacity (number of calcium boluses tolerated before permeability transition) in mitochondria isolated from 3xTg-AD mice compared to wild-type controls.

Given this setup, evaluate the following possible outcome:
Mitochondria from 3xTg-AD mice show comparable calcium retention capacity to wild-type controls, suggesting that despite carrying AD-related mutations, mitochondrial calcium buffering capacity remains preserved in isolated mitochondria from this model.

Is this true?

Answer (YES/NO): NO